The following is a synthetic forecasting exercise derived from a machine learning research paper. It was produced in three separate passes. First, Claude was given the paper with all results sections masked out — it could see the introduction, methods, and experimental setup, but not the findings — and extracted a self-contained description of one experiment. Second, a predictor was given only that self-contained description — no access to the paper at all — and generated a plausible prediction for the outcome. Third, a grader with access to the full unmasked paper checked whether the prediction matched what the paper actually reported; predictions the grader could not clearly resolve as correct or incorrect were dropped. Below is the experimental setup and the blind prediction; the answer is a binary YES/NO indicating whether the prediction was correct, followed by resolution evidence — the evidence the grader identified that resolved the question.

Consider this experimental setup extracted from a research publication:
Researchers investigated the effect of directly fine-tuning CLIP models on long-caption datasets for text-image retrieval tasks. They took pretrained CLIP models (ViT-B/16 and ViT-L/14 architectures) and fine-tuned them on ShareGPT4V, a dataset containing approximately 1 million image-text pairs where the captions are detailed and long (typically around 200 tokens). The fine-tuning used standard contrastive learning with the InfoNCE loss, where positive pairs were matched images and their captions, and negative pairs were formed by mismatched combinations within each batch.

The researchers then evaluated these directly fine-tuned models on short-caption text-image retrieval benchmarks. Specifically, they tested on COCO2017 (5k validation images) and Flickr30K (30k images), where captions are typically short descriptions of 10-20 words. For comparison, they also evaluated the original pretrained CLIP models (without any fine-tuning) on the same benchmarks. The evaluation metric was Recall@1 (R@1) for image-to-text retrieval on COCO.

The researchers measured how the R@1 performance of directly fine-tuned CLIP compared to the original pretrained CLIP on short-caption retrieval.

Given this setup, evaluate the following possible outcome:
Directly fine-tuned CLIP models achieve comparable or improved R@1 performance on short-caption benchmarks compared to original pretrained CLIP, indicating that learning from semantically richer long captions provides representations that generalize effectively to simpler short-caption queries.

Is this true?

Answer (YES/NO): NO